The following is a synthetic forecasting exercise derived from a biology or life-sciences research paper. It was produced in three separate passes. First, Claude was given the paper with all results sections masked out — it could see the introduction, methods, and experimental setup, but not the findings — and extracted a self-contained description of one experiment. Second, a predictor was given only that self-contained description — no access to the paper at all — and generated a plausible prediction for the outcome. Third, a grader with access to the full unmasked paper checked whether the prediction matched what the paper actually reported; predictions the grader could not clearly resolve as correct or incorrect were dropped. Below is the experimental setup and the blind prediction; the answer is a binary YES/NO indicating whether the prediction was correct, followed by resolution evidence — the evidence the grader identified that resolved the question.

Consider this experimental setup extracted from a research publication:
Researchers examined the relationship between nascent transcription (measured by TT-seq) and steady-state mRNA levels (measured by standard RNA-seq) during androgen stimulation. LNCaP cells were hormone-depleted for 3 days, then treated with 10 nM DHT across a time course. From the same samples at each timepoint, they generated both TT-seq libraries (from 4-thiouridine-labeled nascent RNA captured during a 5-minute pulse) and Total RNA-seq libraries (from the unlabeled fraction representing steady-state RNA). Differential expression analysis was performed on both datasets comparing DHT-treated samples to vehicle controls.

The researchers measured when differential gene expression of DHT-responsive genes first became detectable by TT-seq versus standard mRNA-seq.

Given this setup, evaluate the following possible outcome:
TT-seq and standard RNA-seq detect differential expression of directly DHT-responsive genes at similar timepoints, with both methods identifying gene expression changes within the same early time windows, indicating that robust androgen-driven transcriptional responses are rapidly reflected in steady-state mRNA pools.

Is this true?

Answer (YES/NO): NO